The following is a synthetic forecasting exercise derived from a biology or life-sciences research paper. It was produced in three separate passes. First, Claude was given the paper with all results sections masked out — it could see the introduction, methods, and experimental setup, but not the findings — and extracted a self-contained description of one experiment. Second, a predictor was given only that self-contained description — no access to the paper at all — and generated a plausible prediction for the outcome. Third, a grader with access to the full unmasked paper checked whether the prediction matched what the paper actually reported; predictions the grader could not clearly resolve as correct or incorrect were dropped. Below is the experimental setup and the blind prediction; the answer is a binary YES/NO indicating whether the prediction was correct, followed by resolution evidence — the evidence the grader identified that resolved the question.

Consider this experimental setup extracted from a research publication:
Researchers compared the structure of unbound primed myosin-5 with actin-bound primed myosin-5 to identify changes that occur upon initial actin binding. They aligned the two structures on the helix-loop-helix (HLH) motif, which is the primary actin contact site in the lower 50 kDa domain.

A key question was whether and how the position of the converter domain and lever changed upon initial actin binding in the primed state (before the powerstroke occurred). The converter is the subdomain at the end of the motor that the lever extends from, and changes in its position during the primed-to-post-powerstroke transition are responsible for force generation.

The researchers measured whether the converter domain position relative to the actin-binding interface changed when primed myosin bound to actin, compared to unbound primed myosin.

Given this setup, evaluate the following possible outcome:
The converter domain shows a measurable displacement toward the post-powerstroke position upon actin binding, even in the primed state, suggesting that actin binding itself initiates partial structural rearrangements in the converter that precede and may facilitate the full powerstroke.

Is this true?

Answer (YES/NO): NO